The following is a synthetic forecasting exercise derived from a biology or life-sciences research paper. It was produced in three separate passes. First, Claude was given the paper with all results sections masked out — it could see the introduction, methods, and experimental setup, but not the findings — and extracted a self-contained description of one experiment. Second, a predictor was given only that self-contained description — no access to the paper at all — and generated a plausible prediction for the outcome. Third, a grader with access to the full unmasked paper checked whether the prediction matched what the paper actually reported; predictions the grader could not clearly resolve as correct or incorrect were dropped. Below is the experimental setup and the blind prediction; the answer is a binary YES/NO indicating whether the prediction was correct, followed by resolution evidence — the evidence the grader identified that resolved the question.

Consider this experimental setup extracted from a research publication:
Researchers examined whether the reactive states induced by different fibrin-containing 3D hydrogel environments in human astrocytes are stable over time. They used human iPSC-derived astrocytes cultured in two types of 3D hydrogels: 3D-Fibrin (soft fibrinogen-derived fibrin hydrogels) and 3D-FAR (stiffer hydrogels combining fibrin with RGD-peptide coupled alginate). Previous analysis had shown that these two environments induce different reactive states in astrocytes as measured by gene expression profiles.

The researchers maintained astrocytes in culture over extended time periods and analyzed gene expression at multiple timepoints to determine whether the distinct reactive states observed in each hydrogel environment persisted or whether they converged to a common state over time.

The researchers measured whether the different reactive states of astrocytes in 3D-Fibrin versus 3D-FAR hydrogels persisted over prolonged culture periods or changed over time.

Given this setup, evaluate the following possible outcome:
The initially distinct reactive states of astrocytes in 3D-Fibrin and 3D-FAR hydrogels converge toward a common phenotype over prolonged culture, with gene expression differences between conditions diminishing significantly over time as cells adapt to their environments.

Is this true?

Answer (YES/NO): NO